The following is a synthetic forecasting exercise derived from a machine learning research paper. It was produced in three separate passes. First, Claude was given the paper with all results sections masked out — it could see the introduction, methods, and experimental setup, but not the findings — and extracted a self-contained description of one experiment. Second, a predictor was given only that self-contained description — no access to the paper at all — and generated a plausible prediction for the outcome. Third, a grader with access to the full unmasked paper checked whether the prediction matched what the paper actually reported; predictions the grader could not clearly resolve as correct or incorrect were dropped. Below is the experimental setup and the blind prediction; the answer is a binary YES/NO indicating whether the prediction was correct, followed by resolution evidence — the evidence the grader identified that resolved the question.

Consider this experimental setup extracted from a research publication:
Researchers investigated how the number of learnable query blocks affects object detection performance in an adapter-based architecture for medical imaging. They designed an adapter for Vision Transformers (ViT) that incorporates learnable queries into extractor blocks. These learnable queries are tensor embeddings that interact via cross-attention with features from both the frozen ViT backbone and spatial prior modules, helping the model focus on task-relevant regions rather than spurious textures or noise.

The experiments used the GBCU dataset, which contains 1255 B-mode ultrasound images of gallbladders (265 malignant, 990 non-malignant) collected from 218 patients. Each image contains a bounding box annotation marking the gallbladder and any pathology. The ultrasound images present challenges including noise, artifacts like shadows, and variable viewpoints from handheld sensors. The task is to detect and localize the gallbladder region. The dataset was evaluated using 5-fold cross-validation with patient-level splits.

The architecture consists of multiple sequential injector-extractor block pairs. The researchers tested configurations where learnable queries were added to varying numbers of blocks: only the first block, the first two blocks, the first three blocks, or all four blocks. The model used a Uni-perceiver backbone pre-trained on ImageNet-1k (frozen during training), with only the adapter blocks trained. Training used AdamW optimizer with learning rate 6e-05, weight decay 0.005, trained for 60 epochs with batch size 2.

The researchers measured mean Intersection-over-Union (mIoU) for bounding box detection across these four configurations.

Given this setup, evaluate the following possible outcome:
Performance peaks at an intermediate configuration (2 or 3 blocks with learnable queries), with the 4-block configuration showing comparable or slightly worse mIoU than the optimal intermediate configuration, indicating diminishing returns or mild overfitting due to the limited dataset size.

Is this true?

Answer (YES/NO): NO